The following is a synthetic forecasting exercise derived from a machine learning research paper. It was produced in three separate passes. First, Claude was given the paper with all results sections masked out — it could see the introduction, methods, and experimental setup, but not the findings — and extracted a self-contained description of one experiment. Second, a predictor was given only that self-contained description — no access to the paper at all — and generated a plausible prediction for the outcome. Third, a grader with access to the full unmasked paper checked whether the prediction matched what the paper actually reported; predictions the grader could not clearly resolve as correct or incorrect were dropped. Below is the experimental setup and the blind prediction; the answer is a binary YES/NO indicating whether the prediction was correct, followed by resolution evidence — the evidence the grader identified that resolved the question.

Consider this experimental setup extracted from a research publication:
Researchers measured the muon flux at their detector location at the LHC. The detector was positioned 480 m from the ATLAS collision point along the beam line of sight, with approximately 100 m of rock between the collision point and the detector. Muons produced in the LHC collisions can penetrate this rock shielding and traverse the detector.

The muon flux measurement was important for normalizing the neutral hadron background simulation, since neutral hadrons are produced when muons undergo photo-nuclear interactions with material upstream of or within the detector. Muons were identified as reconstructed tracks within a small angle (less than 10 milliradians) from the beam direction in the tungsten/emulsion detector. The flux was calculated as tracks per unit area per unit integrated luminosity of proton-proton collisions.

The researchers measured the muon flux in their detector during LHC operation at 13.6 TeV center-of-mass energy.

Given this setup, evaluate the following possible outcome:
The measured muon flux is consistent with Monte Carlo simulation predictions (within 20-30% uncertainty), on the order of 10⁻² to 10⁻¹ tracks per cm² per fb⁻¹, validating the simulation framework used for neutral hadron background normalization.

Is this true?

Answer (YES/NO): NO